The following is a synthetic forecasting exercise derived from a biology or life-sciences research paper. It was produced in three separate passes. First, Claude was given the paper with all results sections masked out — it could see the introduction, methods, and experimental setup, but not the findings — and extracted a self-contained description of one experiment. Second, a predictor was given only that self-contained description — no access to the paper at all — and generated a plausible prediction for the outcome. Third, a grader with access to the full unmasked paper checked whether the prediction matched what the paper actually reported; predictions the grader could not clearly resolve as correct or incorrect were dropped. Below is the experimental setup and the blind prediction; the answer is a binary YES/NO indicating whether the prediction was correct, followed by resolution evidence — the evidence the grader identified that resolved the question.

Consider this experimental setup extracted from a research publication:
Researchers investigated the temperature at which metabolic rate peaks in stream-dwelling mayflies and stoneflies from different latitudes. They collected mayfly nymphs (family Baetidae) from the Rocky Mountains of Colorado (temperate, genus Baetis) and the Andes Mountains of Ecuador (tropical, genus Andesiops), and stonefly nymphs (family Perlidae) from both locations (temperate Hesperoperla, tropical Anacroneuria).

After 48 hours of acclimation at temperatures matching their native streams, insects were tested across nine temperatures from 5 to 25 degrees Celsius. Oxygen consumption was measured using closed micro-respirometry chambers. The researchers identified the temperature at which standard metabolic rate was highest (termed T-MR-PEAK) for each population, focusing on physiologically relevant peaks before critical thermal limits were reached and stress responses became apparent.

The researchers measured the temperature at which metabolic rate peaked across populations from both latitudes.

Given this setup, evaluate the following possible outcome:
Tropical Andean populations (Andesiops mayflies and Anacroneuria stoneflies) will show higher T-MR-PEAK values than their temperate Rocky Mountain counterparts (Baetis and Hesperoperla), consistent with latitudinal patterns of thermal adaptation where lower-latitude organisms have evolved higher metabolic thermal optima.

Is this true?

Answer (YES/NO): NO